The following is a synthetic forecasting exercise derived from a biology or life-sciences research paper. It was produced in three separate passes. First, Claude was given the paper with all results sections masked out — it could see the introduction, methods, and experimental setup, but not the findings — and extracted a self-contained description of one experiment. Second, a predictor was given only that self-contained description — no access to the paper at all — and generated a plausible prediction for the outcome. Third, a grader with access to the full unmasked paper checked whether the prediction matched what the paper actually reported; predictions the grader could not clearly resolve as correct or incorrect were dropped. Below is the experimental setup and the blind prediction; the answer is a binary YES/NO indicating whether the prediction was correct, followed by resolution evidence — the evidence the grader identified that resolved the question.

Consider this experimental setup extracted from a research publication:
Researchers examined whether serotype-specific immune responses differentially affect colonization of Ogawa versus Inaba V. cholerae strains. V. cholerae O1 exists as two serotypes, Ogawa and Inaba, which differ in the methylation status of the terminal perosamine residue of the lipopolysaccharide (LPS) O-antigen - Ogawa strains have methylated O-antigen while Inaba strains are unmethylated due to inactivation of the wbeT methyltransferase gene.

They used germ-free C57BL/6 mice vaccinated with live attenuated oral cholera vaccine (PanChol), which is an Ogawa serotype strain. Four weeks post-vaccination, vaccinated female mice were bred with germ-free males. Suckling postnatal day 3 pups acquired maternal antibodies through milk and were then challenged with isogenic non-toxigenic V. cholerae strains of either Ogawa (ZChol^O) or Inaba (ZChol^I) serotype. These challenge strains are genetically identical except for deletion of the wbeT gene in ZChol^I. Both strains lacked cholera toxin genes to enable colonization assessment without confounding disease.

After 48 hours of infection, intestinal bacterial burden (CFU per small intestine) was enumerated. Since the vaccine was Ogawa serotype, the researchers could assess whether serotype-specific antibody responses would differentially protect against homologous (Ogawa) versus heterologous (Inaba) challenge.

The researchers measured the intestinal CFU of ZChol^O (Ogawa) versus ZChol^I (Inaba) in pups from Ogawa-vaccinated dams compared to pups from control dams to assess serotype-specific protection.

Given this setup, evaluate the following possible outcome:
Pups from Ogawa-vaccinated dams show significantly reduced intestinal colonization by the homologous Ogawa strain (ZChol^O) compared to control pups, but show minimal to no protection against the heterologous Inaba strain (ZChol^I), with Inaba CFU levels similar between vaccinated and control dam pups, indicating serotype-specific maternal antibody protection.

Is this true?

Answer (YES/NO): NO